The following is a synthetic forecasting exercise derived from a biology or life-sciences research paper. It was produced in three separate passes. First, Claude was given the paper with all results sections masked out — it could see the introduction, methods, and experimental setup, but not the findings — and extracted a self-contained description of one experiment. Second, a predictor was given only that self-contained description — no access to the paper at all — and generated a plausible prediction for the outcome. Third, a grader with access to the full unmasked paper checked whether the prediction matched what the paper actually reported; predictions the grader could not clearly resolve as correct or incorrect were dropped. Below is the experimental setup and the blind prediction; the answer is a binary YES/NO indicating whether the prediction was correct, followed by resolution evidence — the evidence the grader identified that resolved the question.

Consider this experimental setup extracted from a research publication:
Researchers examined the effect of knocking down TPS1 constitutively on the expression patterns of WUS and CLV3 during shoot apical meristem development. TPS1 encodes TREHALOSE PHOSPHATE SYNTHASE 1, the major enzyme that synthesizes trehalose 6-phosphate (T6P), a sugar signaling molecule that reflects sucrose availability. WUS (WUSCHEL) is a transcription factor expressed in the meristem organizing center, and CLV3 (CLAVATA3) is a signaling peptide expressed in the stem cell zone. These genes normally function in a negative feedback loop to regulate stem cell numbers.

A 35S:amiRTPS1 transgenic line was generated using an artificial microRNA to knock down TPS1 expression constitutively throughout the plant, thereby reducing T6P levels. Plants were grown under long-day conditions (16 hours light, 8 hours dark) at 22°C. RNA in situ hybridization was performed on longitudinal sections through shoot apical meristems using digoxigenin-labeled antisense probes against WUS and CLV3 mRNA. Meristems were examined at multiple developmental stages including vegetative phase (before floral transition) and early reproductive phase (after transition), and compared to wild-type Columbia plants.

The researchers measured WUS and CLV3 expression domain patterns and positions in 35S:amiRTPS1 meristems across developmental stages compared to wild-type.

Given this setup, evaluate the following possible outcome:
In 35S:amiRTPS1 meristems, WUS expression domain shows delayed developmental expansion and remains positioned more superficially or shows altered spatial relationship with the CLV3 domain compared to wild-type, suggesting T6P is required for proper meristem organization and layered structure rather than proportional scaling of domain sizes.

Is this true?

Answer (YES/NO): NO